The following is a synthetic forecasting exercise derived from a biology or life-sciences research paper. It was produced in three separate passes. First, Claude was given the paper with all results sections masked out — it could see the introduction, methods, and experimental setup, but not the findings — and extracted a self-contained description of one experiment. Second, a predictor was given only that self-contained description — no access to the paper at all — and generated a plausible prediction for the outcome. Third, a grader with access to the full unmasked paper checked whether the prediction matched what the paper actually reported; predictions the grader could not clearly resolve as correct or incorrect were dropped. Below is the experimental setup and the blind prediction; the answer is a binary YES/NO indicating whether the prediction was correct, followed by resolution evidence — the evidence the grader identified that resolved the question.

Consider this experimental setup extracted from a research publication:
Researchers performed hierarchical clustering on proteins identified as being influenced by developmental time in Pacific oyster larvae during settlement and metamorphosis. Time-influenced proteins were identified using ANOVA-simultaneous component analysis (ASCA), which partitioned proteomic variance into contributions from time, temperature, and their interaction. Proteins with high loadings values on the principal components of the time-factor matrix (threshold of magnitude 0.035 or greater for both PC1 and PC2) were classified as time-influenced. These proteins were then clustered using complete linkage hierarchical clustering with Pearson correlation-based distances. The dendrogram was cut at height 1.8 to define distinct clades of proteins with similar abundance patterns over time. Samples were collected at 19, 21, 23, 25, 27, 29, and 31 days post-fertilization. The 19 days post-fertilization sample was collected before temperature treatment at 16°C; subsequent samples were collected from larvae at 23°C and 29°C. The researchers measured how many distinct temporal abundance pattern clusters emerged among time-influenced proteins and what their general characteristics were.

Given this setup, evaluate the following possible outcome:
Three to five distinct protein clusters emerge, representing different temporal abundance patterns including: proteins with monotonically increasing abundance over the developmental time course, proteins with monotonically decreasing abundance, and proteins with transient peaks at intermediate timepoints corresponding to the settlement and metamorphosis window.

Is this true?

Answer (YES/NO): YES